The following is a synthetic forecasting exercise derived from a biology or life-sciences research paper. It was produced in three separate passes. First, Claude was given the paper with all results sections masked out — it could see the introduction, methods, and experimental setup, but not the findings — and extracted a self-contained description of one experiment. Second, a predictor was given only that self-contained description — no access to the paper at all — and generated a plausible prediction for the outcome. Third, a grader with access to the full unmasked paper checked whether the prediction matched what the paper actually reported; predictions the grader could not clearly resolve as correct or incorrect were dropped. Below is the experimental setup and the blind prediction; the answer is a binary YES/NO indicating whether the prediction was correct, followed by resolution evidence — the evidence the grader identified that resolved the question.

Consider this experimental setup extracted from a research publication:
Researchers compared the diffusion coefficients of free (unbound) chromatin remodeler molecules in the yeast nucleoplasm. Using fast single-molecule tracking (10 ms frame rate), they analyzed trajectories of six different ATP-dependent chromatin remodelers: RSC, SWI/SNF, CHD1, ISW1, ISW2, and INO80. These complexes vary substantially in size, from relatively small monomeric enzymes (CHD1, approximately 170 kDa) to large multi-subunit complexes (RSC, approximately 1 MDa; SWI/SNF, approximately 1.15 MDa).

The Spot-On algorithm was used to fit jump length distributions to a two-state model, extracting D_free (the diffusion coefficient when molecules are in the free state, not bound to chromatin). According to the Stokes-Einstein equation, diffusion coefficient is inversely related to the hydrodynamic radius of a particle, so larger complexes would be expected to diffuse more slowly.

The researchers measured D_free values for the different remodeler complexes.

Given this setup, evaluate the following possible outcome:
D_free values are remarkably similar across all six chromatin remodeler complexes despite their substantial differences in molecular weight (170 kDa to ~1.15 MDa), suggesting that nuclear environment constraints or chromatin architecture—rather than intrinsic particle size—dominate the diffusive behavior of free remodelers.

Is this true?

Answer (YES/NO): NO